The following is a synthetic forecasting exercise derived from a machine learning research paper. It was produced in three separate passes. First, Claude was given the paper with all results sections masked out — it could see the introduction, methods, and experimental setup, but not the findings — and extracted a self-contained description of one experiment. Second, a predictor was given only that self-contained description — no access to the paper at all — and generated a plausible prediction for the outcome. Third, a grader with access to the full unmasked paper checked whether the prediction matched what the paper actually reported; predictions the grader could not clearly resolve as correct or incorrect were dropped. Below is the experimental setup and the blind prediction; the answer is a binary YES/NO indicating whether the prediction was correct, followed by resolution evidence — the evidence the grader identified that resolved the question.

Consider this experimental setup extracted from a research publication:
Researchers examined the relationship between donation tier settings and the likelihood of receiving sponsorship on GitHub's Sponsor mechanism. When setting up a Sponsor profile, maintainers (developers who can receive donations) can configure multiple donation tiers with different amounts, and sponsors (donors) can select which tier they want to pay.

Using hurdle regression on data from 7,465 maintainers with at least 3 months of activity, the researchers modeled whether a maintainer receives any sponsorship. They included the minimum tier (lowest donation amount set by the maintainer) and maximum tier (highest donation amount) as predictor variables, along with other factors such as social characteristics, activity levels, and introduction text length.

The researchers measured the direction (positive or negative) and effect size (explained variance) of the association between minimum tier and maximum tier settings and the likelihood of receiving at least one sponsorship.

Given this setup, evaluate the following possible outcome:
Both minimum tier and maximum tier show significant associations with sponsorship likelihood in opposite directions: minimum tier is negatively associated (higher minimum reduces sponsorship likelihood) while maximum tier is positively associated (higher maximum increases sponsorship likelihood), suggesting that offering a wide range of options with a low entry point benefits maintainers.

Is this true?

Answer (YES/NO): YES